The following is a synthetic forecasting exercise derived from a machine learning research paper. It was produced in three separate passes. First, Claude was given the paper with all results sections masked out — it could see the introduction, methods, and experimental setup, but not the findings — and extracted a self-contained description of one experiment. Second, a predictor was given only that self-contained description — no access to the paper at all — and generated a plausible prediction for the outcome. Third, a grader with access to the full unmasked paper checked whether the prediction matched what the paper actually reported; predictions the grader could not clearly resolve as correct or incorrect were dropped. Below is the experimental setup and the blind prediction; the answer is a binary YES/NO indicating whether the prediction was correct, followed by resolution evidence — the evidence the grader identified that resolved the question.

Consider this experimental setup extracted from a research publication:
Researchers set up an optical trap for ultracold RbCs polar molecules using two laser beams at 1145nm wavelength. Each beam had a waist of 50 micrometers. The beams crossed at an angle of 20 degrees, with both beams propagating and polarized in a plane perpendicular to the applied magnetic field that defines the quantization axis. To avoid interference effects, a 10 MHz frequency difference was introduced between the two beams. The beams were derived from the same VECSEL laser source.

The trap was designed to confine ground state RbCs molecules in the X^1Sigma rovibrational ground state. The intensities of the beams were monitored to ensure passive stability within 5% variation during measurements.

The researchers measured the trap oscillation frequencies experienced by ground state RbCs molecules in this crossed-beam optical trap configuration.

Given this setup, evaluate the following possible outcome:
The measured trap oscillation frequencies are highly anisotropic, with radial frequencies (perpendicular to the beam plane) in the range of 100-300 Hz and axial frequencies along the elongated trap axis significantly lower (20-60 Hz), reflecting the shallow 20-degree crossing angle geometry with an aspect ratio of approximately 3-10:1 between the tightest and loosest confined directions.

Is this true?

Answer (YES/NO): YES